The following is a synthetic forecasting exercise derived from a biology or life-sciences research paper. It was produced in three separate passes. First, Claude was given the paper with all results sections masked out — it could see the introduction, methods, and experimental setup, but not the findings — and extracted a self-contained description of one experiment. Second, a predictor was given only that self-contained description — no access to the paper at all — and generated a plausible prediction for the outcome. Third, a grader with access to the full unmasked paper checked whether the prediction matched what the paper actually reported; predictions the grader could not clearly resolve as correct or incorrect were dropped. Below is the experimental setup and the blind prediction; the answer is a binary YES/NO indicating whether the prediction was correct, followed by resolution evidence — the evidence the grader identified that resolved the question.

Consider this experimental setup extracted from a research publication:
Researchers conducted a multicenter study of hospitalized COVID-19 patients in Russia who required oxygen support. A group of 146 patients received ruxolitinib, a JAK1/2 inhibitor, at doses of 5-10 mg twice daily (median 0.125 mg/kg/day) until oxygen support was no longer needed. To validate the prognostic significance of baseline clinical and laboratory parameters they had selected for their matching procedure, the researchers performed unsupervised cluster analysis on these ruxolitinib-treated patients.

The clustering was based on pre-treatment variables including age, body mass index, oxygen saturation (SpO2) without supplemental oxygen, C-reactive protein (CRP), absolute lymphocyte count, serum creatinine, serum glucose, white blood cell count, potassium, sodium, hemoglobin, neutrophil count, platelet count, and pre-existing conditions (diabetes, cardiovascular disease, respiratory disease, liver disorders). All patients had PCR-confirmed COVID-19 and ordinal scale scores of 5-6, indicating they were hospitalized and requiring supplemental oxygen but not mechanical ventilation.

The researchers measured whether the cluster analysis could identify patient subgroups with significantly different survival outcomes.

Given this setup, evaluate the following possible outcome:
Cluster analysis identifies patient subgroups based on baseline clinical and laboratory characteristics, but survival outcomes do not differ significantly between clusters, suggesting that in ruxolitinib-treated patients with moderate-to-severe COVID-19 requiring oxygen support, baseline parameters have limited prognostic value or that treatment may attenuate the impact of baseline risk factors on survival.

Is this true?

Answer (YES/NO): NO